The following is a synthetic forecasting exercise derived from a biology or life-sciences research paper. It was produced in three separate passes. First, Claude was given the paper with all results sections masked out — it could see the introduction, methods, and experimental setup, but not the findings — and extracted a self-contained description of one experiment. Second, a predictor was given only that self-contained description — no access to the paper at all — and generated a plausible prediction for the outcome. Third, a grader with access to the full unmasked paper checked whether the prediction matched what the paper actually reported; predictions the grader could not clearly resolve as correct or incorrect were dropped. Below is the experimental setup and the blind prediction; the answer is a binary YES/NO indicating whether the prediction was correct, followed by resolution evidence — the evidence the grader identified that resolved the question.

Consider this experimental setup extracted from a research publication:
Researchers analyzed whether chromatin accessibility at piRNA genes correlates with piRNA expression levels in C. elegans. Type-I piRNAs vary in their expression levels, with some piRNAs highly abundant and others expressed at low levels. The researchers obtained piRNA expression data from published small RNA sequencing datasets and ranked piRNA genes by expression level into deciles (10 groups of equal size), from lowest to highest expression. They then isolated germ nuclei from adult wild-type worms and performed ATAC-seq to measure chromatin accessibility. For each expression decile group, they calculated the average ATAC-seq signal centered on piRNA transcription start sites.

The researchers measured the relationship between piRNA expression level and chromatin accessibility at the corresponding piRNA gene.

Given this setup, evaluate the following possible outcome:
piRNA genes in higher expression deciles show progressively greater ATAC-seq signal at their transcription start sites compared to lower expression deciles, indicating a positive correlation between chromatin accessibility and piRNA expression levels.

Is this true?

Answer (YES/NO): NO